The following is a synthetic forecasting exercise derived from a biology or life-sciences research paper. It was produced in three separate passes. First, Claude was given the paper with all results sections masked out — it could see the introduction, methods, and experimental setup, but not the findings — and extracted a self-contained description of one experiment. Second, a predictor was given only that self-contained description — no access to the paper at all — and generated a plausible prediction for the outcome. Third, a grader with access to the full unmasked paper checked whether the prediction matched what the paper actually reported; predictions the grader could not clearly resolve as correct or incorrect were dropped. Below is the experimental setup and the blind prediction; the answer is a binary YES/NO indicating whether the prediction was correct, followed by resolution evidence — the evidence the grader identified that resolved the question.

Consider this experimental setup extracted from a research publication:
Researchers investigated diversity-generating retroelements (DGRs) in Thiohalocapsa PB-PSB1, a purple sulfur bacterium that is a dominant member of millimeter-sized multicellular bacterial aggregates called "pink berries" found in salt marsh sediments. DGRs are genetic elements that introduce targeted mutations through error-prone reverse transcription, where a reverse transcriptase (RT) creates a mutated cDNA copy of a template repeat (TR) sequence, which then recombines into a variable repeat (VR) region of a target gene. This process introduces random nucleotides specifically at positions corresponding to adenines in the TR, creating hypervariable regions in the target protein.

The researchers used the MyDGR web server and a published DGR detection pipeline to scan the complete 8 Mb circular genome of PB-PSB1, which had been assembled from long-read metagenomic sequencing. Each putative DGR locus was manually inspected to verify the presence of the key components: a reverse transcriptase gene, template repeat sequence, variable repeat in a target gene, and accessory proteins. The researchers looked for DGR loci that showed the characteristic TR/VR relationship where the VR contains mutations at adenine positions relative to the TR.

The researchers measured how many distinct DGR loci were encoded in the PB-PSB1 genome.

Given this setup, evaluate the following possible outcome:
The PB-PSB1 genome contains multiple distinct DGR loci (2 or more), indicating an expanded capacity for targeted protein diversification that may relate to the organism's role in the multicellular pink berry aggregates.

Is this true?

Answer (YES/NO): YES